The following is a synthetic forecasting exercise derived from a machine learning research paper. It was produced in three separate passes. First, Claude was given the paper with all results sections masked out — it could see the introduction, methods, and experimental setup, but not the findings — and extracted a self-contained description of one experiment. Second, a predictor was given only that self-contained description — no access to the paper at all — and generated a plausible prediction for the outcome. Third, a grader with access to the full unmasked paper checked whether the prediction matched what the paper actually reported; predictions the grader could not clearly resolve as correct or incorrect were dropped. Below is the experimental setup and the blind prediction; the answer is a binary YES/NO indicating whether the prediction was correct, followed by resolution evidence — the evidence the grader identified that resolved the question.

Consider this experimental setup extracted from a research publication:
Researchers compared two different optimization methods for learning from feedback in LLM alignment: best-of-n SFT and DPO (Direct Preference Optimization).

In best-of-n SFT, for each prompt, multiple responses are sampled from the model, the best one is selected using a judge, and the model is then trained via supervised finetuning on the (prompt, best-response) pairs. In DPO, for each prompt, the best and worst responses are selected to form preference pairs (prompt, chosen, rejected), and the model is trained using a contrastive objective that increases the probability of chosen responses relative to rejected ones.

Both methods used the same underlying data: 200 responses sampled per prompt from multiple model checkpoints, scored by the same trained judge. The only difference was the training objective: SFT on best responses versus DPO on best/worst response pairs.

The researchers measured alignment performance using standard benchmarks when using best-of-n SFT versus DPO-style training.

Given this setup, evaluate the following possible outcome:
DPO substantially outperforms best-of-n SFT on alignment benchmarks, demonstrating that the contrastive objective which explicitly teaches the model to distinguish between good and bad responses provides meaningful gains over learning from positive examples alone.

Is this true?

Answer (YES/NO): NO